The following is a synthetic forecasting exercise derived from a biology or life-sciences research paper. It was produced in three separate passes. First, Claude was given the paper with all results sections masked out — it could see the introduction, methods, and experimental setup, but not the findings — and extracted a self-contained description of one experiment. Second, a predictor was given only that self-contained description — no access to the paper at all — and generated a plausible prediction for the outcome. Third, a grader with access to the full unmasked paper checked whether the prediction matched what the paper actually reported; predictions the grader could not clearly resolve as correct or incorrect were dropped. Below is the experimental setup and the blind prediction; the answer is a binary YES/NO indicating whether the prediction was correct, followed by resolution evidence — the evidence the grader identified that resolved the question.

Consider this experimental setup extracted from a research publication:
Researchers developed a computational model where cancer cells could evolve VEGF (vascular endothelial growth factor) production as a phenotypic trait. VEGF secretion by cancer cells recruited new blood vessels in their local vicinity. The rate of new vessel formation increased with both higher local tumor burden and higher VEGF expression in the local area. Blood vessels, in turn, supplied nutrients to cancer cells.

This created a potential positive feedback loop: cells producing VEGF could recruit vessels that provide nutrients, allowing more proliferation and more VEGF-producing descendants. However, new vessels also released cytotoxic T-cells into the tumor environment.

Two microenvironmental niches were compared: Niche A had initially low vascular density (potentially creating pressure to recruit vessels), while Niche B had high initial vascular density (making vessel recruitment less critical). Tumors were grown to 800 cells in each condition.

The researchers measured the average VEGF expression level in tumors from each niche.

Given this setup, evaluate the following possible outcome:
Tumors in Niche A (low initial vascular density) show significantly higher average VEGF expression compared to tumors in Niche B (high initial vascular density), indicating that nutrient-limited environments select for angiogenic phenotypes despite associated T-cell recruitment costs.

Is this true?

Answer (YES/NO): YES